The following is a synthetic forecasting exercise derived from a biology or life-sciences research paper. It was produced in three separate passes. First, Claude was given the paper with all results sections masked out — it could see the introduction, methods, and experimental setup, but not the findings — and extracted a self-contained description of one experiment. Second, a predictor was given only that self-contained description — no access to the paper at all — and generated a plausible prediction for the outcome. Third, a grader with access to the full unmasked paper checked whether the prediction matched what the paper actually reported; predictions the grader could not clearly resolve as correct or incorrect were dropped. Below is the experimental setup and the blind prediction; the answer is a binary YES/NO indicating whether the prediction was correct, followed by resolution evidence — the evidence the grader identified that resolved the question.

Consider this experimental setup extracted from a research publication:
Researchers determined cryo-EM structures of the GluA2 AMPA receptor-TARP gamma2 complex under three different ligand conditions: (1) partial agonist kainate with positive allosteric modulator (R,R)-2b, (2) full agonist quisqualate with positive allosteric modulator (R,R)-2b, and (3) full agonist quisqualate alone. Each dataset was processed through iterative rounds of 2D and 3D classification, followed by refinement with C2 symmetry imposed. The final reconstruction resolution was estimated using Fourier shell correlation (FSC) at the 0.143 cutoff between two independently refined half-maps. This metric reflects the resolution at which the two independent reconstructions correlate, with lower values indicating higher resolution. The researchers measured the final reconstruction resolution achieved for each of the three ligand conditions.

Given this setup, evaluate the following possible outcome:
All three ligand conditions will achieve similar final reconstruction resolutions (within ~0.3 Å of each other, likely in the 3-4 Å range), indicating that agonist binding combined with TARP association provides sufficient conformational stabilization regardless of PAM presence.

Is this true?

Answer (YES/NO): NO